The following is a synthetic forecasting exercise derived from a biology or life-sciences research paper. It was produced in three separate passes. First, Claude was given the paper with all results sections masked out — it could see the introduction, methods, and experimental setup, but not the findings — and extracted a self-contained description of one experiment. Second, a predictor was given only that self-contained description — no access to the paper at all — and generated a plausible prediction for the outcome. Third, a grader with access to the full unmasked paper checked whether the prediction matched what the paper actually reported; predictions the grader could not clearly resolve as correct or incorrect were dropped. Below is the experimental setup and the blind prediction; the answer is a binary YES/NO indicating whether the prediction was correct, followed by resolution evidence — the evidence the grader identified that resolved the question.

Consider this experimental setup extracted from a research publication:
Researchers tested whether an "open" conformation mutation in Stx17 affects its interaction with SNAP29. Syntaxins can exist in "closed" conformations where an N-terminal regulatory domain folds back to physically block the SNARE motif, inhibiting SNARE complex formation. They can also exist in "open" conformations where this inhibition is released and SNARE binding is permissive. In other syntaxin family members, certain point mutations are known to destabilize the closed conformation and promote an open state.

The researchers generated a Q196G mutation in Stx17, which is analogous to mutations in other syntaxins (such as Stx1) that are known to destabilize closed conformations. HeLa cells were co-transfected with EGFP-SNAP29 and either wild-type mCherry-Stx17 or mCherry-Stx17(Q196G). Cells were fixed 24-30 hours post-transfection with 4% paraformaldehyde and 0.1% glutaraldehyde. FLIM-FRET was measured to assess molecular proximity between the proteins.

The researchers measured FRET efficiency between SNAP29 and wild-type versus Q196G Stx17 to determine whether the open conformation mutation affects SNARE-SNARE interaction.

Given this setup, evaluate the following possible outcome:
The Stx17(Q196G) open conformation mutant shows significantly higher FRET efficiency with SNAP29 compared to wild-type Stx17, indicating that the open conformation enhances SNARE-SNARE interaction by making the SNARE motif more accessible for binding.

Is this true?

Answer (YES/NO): NO